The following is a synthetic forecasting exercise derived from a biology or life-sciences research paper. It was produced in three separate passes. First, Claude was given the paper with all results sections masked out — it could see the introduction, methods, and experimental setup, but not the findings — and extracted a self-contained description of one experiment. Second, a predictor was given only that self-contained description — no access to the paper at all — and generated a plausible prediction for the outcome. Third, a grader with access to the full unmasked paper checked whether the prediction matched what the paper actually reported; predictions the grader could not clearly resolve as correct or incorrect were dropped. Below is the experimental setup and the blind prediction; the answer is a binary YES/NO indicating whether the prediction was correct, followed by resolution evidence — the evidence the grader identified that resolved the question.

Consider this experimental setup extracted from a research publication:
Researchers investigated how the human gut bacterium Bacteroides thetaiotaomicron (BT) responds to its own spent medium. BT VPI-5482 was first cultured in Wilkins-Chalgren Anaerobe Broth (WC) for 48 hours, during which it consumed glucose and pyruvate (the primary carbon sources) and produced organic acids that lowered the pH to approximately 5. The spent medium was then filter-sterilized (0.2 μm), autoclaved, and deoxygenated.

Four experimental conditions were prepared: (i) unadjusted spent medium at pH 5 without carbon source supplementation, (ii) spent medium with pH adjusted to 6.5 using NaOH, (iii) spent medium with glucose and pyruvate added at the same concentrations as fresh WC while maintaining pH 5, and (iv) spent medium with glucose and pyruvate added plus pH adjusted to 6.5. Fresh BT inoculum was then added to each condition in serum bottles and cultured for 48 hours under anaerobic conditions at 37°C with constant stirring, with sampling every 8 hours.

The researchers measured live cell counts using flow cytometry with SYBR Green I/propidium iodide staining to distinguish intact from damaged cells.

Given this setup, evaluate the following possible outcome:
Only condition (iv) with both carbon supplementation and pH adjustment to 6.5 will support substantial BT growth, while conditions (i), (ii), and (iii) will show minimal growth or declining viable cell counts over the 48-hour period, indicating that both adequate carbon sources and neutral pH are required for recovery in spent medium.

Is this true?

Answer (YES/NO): YES